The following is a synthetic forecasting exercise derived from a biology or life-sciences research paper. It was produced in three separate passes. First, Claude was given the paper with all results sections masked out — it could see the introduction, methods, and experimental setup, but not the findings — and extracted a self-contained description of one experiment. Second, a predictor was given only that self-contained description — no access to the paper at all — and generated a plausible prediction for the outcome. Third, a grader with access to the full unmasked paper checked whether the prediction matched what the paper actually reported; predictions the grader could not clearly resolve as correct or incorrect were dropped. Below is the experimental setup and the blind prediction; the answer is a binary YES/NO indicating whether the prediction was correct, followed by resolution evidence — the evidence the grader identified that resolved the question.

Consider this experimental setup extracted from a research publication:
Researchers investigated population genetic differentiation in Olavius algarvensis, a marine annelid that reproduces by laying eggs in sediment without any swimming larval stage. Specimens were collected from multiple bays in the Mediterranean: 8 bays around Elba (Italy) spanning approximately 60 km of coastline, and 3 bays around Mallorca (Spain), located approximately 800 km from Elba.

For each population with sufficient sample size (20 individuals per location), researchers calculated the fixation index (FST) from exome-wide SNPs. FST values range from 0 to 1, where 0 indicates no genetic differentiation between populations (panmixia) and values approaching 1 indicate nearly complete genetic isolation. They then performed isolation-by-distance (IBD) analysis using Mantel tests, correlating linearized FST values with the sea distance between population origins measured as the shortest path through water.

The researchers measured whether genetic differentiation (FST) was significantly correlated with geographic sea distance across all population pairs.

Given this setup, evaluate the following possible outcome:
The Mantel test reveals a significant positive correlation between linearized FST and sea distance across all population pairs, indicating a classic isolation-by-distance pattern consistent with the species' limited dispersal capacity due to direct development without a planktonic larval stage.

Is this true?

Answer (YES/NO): YES